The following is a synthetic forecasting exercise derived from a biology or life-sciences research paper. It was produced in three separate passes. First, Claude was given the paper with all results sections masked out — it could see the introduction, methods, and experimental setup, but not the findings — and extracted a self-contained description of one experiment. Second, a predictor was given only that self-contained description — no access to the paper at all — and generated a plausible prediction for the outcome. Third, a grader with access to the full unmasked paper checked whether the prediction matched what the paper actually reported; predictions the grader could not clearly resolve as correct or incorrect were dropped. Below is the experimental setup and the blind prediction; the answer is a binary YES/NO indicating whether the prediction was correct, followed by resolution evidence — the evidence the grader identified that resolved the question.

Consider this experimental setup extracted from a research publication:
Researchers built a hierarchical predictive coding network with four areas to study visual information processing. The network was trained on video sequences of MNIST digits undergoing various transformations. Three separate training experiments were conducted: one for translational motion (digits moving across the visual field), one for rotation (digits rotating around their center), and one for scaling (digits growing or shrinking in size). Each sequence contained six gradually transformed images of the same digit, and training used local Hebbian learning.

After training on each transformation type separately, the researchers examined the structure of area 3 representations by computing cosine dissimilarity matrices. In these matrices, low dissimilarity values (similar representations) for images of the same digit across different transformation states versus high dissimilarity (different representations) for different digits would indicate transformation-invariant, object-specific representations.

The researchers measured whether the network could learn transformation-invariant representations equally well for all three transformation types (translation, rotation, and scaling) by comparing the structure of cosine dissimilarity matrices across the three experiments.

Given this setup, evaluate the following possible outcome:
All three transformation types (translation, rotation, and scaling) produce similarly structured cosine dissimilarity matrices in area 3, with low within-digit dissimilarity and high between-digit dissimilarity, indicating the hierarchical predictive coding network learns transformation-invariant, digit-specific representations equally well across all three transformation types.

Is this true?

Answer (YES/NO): YES